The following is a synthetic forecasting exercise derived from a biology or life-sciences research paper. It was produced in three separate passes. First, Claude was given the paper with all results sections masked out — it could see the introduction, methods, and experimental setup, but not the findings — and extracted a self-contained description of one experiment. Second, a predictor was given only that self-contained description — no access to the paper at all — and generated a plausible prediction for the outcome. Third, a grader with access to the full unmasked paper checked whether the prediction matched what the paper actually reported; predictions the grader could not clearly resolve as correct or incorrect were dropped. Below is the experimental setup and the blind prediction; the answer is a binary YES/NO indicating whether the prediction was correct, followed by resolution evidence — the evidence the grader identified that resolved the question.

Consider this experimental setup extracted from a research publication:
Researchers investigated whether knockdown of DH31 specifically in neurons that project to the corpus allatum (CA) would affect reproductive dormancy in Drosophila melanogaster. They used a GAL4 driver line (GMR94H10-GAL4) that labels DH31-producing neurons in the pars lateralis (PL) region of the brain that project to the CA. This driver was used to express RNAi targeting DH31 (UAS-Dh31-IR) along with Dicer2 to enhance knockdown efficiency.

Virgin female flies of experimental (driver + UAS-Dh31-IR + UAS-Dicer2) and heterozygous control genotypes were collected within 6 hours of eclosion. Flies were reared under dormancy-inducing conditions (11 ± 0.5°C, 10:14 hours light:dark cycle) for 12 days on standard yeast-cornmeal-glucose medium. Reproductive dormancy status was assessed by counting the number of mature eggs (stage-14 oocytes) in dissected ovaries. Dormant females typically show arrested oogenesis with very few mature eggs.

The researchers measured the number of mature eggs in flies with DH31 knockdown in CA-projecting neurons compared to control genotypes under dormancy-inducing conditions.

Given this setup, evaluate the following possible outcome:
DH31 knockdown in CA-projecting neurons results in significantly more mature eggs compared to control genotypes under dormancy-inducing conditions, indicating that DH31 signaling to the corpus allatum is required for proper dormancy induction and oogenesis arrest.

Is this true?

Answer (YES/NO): YES